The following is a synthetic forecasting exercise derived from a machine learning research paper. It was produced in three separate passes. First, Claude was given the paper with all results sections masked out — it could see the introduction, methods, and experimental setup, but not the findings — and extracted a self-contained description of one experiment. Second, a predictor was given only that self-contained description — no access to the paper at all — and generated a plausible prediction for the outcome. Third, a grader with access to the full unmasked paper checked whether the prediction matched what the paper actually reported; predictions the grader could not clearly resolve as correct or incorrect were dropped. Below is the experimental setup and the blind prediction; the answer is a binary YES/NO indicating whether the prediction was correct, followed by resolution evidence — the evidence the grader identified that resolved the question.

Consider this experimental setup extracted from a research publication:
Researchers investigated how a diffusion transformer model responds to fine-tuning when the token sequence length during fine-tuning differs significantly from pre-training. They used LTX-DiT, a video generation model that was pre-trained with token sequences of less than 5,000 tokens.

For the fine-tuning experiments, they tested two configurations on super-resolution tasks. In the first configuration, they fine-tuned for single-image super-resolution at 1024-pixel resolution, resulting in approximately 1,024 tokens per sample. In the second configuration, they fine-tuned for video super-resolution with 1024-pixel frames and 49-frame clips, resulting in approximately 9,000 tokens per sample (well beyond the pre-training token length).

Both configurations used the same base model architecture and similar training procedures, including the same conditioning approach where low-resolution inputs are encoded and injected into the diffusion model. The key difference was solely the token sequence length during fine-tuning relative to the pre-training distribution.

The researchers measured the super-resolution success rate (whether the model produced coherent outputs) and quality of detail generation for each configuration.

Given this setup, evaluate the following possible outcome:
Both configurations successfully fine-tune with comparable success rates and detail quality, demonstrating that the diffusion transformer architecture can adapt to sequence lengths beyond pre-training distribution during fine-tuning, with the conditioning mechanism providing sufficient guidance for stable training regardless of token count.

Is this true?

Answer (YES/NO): NO